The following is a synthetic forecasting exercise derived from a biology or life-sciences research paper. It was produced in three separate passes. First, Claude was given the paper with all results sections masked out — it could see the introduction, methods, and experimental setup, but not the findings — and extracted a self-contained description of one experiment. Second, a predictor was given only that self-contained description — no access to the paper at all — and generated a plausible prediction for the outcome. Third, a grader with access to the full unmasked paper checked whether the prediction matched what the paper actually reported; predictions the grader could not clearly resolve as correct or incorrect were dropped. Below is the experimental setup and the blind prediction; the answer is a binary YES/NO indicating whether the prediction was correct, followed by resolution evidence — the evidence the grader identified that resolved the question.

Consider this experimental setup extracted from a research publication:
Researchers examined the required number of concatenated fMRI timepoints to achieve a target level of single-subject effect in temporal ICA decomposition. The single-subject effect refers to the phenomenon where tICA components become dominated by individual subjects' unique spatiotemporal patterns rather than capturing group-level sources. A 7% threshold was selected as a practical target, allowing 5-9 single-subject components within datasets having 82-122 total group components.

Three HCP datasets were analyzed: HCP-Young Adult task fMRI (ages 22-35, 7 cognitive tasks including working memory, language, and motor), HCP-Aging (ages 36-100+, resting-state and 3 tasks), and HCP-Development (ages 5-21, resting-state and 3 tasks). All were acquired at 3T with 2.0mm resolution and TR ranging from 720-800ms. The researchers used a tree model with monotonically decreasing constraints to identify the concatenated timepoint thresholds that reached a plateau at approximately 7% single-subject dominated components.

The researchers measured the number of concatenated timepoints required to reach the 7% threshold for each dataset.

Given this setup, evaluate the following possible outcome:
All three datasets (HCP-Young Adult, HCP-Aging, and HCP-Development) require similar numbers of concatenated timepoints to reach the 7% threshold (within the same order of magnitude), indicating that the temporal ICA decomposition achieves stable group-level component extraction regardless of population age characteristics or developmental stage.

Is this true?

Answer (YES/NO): NO